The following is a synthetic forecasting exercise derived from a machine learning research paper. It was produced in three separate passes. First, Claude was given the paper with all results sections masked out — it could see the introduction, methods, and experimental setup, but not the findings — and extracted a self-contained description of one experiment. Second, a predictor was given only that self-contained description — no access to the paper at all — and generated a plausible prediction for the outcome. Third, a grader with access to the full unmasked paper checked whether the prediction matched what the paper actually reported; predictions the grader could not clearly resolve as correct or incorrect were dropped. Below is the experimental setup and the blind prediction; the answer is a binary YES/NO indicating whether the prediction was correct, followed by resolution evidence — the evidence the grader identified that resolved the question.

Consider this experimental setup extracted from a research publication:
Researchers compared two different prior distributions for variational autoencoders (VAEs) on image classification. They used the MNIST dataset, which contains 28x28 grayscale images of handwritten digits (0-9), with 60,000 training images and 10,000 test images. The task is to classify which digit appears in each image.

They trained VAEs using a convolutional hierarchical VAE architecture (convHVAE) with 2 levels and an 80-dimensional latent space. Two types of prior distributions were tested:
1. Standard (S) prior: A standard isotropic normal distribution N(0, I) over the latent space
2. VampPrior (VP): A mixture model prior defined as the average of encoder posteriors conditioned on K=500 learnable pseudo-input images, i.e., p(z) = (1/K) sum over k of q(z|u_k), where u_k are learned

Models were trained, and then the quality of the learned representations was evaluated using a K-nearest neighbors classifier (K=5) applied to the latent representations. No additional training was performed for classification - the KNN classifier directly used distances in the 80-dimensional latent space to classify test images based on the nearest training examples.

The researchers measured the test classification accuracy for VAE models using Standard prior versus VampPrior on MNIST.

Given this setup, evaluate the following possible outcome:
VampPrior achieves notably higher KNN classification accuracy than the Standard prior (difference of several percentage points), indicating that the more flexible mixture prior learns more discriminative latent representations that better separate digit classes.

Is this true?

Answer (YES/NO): NO